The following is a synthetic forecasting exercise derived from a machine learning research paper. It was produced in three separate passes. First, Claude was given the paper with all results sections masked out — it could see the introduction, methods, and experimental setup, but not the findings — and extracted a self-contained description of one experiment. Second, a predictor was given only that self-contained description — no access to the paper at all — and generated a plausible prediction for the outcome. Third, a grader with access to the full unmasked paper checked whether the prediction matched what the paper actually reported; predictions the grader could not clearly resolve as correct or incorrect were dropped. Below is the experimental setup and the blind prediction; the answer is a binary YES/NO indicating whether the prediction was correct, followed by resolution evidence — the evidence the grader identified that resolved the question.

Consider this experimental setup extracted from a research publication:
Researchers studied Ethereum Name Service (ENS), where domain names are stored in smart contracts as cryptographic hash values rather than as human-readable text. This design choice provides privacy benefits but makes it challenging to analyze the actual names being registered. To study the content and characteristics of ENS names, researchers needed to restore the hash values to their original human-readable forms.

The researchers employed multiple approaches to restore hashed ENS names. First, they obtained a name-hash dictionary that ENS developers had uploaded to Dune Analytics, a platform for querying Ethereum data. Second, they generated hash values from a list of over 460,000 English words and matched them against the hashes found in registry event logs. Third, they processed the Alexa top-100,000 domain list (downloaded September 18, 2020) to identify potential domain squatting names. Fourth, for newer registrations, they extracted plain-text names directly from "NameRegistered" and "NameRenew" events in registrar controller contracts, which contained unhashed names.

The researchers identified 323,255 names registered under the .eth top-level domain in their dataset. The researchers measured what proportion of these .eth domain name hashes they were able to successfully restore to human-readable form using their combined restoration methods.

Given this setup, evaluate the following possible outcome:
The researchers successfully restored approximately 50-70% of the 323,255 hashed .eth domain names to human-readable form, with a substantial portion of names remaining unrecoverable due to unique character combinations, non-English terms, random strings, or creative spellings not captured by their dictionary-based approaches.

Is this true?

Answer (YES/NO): NO